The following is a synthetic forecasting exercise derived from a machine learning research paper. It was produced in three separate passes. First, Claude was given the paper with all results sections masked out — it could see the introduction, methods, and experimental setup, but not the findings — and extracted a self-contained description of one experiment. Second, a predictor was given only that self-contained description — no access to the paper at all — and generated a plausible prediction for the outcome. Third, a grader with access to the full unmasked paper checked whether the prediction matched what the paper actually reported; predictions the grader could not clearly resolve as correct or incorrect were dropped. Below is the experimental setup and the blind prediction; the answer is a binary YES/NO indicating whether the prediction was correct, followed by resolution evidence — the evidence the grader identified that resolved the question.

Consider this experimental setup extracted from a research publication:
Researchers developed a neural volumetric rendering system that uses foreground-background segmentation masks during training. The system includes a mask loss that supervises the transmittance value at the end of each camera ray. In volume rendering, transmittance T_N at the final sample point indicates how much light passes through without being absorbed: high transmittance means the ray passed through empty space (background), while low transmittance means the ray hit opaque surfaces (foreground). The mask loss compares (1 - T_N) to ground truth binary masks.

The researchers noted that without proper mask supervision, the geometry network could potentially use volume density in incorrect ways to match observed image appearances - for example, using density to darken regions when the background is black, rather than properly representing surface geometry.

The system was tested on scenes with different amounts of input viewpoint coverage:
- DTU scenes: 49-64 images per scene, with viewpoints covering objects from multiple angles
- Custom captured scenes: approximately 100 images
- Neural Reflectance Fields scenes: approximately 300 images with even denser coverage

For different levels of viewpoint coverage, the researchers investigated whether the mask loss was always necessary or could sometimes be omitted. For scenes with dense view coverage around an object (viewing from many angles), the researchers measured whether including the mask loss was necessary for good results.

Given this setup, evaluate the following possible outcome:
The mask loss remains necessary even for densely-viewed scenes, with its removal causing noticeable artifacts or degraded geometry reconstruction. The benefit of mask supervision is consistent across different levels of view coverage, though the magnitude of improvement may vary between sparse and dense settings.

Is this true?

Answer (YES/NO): NO